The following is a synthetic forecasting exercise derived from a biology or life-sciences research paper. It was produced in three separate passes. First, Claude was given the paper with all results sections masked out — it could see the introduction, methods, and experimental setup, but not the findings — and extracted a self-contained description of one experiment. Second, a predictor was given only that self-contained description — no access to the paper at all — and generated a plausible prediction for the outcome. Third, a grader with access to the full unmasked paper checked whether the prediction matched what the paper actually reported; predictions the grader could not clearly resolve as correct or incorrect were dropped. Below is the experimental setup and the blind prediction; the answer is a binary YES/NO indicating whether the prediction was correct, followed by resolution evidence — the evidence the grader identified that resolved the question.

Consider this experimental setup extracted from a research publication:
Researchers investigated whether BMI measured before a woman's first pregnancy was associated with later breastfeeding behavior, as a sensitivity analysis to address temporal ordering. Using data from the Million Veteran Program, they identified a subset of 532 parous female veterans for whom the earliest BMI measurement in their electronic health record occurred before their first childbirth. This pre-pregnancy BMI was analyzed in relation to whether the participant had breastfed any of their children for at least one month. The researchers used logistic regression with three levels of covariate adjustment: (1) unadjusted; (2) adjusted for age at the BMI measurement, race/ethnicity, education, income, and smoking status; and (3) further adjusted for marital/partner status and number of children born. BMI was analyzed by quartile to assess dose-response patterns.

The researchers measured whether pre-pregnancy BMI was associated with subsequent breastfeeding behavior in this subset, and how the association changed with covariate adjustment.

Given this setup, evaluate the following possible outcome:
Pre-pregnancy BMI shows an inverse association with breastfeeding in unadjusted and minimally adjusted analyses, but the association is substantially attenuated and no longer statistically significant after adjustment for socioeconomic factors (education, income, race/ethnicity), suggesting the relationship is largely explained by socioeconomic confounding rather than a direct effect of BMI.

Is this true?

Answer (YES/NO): NO